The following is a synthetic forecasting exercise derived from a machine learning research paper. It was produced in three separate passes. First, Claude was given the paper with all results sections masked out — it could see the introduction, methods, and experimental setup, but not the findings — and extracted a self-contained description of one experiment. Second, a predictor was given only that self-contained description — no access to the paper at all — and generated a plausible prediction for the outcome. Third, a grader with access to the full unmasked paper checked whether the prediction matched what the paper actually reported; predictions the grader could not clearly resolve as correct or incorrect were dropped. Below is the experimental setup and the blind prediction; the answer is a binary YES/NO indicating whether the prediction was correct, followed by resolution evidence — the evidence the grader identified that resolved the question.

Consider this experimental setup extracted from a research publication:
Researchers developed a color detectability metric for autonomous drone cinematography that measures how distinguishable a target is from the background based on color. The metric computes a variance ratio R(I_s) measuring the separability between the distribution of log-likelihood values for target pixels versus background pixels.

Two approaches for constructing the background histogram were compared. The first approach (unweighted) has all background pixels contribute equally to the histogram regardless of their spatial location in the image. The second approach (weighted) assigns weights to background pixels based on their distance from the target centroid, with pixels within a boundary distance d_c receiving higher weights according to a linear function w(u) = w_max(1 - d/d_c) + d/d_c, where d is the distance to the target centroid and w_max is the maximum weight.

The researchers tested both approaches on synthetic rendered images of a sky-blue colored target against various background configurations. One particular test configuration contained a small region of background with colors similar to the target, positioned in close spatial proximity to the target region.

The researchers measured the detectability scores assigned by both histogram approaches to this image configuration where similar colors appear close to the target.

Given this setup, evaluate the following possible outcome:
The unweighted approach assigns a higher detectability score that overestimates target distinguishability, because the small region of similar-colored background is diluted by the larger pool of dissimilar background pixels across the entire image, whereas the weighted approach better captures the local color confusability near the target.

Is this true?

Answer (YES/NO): YES